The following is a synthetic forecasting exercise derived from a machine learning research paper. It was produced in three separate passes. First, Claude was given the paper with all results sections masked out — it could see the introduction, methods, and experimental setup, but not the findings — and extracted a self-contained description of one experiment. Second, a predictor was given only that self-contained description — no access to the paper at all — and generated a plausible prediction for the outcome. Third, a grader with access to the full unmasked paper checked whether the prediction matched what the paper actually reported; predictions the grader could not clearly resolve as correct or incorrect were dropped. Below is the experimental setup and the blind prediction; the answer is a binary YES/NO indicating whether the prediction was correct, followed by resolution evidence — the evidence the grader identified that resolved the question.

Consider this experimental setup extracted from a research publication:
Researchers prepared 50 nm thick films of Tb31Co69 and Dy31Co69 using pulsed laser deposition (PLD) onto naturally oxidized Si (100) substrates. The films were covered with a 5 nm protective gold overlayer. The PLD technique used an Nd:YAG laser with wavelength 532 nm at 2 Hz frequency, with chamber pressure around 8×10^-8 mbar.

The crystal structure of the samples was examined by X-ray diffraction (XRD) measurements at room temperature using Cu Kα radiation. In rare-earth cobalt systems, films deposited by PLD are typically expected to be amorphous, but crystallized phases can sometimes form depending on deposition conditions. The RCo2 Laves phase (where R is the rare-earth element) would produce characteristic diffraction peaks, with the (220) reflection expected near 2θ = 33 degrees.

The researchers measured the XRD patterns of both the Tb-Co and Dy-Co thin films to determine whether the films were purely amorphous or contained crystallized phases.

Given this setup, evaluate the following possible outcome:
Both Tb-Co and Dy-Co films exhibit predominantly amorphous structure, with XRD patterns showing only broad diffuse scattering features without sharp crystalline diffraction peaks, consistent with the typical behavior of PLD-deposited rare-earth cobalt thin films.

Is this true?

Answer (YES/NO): NO